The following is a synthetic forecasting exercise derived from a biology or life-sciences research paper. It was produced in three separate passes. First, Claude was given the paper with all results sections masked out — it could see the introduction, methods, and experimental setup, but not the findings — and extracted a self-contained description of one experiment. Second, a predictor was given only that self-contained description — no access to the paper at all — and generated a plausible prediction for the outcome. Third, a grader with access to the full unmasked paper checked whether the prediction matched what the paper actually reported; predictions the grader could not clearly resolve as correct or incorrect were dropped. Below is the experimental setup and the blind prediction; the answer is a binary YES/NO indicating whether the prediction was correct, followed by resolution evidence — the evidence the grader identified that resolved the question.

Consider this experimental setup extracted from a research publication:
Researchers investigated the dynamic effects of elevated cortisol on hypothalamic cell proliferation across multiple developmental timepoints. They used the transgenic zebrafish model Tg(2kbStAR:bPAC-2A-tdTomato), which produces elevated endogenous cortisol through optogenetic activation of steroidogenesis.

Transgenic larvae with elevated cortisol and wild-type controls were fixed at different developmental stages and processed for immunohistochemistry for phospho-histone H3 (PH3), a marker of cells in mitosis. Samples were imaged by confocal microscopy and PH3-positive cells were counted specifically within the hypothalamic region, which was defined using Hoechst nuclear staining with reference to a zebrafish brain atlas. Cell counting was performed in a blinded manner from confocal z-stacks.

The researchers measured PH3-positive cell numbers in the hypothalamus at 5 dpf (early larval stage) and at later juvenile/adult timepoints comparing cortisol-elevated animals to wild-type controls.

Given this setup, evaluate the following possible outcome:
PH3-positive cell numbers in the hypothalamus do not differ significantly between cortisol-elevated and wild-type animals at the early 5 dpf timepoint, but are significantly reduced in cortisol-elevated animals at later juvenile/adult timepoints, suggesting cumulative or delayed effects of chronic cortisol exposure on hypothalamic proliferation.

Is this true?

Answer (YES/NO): NO